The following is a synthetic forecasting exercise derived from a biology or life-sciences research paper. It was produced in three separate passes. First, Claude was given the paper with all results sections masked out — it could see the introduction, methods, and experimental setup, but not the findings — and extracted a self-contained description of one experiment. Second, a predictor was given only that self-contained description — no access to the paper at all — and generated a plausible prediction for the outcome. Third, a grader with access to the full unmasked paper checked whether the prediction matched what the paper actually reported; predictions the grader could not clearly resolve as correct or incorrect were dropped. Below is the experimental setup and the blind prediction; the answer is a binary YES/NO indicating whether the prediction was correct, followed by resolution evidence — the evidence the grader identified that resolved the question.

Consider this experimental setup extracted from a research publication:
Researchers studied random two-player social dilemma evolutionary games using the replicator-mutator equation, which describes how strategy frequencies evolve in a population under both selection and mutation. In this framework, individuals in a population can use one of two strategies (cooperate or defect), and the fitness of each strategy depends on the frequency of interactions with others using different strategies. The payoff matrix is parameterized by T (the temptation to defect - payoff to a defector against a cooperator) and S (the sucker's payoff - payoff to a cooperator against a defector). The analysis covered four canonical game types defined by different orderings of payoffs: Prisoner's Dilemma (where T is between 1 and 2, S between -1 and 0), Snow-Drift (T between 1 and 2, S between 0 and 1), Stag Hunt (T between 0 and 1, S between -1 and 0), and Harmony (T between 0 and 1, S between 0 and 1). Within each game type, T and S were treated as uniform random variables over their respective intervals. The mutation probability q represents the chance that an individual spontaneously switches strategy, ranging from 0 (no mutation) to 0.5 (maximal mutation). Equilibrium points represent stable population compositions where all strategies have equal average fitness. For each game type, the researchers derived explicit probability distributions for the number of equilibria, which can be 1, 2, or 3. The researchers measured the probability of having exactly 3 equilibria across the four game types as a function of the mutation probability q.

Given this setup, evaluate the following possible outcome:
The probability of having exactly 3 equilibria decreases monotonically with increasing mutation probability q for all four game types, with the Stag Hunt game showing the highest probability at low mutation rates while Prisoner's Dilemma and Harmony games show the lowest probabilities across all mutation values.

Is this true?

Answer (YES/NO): NO